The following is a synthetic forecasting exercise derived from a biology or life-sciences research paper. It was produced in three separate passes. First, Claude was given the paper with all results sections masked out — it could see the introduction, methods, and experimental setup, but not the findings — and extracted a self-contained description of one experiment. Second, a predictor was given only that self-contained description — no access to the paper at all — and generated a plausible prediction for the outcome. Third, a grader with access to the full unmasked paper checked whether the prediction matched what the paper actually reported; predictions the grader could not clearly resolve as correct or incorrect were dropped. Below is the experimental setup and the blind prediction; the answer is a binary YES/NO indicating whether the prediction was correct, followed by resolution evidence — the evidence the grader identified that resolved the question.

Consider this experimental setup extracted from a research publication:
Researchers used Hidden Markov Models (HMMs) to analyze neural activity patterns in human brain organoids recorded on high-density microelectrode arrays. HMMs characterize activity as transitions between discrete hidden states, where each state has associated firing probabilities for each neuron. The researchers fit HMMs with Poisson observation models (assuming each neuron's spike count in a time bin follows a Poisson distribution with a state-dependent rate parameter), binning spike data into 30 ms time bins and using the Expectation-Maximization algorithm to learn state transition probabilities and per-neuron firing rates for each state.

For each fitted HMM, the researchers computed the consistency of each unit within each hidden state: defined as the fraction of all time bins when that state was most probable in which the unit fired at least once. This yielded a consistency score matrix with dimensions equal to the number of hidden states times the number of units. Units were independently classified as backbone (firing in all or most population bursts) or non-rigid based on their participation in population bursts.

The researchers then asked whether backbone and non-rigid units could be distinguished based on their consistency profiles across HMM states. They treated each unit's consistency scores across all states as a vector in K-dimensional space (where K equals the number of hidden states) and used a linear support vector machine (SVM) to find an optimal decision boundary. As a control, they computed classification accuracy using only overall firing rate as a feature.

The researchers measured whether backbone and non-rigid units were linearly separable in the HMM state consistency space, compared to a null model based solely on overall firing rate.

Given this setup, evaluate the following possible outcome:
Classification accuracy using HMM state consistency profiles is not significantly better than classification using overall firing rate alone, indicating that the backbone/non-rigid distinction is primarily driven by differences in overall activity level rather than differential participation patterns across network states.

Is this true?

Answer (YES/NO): NO